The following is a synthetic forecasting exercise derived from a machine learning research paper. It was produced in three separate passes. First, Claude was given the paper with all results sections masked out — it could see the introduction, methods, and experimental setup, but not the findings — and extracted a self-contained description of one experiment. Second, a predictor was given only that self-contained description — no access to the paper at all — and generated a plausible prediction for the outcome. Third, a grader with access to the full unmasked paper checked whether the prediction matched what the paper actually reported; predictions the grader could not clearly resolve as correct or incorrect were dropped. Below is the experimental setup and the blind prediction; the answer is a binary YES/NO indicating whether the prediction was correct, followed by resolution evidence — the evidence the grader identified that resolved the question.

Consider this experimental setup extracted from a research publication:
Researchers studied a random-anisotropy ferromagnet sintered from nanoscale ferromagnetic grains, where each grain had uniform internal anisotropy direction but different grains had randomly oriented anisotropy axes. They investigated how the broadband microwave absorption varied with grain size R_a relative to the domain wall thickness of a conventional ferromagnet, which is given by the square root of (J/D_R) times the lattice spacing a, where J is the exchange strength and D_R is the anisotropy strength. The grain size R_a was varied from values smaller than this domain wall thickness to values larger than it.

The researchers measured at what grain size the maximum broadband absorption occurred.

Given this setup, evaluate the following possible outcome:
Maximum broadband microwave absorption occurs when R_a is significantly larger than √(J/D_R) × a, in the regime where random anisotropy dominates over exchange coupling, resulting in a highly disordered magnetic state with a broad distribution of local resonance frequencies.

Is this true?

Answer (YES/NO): NO